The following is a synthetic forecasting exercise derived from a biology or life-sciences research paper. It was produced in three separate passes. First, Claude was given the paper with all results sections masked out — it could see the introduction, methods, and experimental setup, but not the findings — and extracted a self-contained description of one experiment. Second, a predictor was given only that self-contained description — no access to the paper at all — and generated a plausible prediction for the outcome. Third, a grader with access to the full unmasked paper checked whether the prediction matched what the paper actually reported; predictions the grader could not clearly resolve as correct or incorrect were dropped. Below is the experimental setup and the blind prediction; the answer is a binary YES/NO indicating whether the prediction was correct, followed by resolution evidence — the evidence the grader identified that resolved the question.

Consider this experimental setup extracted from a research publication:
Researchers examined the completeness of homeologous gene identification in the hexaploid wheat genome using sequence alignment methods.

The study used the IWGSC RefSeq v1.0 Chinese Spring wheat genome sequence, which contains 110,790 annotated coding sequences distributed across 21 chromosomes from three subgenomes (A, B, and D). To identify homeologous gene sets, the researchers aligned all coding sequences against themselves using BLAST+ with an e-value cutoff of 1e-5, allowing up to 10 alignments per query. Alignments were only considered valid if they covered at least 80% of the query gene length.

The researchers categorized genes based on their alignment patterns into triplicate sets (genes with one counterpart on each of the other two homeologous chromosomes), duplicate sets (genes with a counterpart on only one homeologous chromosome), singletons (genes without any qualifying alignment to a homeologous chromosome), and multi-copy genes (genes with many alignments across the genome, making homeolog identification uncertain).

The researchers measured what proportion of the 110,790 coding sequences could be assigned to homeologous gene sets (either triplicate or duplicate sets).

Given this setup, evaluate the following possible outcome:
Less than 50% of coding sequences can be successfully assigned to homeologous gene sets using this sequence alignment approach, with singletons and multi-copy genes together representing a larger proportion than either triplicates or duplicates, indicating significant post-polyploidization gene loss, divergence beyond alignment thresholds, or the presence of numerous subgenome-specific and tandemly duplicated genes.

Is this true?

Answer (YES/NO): NO